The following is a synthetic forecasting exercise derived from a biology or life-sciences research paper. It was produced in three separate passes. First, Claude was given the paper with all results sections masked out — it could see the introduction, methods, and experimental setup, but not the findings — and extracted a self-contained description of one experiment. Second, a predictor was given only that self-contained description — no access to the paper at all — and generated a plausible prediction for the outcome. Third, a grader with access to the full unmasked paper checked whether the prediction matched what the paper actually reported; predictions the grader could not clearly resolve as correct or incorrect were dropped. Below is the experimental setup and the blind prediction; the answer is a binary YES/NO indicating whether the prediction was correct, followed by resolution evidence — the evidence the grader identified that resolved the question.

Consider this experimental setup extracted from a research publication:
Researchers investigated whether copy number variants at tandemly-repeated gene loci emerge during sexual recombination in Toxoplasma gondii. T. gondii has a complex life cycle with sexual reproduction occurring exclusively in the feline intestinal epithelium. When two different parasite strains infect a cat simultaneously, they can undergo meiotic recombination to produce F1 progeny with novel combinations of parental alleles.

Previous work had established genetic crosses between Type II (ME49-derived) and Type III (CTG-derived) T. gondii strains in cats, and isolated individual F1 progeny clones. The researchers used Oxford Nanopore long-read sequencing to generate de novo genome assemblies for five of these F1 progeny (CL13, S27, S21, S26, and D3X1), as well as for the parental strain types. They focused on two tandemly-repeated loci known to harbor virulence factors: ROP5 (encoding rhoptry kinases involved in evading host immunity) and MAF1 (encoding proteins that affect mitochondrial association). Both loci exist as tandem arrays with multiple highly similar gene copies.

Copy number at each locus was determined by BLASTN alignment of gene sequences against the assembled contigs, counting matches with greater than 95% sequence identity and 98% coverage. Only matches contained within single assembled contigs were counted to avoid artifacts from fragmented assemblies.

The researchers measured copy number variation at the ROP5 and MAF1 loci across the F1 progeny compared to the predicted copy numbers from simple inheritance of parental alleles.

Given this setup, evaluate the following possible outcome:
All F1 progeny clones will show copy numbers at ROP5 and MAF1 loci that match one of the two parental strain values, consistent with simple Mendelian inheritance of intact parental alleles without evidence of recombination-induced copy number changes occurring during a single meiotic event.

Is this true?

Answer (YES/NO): NO